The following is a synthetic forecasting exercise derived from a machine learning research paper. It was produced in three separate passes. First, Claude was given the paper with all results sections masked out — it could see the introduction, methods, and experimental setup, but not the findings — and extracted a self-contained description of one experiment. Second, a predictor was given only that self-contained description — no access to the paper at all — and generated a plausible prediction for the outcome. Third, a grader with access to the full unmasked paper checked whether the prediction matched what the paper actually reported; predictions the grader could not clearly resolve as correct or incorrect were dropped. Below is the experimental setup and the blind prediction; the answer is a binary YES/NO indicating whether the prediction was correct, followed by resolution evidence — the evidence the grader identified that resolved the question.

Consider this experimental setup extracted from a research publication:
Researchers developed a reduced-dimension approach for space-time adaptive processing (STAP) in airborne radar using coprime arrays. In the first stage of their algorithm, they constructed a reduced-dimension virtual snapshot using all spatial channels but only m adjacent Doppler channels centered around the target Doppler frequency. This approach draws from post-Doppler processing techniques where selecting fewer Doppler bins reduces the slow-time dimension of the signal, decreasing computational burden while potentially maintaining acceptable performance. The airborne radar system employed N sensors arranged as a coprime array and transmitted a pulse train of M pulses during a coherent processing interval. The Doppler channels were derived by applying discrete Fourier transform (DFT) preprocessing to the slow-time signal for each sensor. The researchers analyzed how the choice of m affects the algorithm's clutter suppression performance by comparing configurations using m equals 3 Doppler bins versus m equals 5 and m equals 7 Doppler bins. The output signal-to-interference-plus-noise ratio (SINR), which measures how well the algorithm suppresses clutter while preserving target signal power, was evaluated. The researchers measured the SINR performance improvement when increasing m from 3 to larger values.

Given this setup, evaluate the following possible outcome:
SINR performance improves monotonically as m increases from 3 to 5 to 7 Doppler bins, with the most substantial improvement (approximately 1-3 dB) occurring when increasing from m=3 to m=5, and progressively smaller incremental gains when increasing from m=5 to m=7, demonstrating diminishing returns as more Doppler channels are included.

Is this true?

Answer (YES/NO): NO